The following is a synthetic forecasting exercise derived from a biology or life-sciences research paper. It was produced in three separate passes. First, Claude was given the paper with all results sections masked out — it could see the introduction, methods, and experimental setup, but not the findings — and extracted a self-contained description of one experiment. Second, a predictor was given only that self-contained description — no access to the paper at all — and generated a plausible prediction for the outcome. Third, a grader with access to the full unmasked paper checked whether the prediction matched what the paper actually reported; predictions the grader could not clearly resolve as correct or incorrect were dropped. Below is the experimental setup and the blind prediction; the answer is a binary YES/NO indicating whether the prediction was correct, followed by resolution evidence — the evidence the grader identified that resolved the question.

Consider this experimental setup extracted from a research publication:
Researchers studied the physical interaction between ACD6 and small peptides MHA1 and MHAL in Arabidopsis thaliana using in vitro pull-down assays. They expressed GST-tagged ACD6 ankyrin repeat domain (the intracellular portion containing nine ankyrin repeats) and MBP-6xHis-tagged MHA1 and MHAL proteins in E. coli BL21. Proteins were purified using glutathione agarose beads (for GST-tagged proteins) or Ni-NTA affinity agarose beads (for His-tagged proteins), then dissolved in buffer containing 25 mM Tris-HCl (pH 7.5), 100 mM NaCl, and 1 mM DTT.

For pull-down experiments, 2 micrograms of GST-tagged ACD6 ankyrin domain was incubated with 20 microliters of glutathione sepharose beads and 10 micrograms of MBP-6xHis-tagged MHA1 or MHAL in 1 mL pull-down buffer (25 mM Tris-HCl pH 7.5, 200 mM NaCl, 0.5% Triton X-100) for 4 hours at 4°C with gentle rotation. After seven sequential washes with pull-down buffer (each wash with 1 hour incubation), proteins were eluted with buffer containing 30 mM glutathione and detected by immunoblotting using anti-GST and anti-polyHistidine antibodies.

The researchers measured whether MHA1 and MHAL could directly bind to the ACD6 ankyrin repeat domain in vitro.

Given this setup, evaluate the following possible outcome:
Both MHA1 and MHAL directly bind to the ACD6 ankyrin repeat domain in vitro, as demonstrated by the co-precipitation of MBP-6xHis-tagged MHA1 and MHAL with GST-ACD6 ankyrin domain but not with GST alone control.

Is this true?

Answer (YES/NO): YES